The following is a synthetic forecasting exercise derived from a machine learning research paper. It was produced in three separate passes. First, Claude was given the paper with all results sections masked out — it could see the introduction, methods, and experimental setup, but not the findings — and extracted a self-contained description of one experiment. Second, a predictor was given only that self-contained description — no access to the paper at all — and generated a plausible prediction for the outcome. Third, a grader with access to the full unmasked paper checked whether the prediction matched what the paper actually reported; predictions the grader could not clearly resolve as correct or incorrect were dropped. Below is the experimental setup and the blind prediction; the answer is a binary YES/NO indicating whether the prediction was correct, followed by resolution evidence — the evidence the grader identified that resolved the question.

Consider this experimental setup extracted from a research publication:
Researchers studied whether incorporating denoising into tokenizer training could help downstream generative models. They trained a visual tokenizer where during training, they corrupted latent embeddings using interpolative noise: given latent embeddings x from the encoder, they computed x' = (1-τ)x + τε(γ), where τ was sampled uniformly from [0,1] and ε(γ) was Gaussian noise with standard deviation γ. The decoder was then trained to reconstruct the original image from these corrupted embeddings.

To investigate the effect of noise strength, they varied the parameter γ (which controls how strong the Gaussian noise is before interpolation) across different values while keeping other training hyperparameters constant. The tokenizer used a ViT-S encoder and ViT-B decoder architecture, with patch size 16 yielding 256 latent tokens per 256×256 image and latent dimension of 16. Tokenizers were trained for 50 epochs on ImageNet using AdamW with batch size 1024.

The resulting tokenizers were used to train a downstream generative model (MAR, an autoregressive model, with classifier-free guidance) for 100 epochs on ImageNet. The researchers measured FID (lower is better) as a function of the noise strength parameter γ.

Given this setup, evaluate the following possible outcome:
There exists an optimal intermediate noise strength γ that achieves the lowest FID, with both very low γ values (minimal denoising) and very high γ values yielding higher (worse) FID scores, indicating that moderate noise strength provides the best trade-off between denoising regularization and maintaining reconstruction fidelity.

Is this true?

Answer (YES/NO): YES